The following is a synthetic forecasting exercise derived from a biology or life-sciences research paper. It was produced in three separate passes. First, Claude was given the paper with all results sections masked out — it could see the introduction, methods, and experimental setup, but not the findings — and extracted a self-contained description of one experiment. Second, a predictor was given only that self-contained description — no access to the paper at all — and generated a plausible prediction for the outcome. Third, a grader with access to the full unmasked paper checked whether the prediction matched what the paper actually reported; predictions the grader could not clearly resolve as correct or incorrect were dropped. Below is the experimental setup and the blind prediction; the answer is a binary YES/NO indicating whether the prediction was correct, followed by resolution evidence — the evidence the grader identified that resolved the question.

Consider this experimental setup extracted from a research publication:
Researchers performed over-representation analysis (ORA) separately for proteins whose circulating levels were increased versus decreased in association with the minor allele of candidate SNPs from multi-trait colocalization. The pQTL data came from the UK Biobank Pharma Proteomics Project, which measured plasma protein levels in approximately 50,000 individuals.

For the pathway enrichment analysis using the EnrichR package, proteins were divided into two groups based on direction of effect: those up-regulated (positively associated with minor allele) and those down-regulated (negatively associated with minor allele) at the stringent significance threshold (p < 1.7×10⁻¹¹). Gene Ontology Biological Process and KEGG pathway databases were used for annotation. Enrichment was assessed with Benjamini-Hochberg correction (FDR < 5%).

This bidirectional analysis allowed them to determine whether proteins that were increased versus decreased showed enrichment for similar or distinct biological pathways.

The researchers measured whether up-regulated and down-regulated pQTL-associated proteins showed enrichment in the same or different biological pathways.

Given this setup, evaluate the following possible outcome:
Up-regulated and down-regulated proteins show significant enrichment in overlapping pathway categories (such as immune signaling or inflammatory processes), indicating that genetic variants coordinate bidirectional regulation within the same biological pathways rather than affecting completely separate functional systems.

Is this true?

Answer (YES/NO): NO